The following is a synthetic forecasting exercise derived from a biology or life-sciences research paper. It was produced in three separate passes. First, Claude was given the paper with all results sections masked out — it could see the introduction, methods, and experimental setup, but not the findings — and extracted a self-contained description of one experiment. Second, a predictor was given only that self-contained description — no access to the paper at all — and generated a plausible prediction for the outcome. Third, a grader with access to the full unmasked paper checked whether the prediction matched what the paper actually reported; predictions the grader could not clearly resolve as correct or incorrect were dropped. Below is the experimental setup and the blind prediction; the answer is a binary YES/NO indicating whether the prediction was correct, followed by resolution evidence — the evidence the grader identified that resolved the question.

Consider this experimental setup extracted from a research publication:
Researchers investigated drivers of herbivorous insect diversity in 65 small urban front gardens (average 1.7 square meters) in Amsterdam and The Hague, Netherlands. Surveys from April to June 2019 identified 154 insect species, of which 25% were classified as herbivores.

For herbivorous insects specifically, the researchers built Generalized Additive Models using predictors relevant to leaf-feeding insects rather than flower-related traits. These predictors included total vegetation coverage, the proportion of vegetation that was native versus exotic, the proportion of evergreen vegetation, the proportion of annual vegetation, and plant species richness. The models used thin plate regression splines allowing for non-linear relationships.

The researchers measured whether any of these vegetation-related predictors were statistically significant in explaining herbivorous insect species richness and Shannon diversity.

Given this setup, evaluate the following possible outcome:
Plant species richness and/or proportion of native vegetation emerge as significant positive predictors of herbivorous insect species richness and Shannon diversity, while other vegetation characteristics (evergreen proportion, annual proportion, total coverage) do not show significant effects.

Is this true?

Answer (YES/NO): NO